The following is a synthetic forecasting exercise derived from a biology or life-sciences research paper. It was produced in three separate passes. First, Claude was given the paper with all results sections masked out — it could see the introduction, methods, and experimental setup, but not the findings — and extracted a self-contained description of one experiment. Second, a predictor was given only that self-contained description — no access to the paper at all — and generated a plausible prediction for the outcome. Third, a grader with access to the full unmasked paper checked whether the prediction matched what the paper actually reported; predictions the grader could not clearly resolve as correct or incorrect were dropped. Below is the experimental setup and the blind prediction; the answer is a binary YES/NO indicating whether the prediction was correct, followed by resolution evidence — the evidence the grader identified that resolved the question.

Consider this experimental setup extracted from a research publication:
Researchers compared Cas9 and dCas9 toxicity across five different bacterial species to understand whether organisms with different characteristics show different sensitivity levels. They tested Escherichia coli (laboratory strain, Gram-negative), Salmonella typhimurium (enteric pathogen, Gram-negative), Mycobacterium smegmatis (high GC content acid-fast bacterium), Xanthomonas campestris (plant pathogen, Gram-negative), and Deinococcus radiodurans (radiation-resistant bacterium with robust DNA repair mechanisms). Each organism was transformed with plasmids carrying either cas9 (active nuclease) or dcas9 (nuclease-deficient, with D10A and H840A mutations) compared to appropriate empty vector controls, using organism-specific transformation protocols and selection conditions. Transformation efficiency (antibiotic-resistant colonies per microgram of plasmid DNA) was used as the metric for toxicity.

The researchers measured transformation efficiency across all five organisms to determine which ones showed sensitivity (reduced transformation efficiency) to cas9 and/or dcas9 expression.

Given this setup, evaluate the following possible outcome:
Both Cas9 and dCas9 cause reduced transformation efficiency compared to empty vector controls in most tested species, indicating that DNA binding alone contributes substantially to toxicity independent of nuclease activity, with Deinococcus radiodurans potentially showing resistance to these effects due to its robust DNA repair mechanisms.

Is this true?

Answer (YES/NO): NO